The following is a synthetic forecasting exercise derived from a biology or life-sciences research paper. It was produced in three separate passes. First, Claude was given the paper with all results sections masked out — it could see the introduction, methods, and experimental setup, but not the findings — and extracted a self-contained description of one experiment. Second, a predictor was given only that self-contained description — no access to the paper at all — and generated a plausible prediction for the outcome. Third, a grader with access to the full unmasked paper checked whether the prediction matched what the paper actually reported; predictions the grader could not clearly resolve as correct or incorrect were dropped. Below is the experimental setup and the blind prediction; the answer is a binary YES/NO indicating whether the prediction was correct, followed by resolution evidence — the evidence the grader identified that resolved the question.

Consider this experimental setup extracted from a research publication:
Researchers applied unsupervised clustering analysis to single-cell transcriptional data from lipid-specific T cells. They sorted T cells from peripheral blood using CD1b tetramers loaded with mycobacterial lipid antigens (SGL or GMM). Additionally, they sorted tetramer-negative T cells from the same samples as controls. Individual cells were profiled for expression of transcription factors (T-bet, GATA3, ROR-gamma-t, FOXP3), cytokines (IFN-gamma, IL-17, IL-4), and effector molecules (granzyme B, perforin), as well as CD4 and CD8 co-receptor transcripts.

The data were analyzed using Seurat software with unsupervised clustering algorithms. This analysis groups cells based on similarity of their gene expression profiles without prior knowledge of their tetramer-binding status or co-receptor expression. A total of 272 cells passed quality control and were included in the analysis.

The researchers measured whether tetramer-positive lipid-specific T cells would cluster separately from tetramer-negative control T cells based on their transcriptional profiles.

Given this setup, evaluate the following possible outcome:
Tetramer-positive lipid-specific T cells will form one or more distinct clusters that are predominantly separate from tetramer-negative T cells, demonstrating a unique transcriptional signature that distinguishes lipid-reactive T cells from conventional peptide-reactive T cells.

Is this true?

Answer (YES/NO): NO